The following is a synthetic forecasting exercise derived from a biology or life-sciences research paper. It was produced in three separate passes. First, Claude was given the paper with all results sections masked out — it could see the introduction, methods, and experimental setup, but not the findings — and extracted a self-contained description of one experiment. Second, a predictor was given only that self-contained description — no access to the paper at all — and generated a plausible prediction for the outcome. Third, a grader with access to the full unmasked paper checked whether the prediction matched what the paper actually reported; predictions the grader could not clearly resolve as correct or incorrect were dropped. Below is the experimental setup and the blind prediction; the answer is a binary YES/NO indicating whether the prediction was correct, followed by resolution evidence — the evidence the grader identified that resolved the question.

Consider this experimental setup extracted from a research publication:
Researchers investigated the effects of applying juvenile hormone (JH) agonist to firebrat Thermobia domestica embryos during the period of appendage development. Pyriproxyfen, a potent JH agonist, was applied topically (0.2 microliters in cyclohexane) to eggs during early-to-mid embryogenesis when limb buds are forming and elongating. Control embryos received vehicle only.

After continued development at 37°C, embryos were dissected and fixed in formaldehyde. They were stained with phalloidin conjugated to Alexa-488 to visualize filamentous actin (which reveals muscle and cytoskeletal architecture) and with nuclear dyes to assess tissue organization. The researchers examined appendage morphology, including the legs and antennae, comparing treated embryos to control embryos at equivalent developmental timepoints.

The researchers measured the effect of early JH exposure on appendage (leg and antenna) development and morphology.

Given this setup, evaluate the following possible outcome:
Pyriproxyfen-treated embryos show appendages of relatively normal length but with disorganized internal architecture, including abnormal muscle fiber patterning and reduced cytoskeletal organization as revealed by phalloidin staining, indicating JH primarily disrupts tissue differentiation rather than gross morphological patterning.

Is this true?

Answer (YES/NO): NO